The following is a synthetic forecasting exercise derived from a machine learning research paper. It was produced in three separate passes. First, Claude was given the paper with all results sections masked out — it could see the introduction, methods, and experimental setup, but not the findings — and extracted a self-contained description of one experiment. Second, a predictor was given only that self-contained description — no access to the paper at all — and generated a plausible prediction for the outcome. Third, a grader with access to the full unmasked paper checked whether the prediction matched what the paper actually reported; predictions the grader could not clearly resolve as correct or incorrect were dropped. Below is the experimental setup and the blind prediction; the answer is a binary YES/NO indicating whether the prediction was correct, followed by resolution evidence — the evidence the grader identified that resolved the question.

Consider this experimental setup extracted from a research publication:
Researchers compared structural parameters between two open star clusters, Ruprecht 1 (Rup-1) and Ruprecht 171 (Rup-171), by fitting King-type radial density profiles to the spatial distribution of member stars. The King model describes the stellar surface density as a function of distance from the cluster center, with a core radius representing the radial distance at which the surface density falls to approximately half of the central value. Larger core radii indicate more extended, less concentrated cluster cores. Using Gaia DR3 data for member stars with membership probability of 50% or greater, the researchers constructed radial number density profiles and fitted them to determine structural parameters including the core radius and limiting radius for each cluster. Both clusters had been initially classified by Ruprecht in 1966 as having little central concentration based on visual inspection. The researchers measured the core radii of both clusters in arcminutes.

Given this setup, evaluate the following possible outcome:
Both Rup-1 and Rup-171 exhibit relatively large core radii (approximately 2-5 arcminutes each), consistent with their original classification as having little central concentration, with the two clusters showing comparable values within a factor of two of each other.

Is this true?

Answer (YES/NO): NO